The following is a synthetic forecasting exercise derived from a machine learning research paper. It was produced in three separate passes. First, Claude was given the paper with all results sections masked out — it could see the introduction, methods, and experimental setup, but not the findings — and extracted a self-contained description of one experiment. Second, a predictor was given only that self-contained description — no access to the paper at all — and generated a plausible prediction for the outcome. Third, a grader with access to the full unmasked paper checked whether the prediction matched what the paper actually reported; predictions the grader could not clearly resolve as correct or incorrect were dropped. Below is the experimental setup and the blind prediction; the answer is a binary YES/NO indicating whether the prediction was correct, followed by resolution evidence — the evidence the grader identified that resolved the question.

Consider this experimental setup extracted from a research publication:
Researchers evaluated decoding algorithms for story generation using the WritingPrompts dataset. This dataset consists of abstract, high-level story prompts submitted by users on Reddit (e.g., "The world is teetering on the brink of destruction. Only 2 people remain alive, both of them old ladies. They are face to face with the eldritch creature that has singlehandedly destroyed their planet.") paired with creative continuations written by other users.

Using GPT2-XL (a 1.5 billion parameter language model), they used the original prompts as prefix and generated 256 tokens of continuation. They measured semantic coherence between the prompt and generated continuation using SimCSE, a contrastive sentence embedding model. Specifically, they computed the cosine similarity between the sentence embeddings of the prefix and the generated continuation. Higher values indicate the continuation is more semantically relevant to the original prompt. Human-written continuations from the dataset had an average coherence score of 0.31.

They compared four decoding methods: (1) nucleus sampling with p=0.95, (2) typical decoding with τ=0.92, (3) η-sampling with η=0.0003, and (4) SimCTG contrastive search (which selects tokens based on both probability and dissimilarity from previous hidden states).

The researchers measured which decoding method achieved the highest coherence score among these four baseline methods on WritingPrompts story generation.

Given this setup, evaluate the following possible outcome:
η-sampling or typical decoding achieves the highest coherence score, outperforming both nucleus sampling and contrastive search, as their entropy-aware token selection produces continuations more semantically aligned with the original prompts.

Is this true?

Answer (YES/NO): YES